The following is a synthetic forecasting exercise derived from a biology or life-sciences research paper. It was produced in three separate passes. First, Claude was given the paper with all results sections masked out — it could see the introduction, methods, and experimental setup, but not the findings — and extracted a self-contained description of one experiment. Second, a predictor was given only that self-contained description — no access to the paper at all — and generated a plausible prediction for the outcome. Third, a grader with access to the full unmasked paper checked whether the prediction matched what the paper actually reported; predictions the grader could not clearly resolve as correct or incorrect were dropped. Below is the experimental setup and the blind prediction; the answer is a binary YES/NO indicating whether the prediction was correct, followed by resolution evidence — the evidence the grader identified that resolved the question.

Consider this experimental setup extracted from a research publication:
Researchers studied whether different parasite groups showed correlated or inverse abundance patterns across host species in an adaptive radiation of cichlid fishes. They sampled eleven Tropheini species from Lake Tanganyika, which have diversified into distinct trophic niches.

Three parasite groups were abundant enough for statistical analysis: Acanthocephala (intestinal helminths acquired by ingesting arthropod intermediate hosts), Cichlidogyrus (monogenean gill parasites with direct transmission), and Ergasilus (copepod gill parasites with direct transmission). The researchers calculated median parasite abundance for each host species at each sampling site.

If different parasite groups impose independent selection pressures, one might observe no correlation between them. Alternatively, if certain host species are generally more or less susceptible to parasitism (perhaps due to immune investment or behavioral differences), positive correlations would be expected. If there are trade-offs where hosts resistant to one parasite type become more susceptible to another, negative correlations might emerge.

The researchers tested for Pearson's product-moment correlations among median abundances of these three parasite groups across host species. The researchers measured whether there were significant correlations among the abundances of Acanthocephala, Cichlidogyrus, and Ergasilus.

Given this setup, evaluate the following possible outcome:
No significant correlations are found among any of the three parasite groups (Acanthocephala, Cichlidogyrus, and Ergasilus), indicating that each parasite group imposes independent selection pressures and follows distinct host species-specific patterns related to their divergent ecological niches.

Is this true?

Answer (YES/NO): YES